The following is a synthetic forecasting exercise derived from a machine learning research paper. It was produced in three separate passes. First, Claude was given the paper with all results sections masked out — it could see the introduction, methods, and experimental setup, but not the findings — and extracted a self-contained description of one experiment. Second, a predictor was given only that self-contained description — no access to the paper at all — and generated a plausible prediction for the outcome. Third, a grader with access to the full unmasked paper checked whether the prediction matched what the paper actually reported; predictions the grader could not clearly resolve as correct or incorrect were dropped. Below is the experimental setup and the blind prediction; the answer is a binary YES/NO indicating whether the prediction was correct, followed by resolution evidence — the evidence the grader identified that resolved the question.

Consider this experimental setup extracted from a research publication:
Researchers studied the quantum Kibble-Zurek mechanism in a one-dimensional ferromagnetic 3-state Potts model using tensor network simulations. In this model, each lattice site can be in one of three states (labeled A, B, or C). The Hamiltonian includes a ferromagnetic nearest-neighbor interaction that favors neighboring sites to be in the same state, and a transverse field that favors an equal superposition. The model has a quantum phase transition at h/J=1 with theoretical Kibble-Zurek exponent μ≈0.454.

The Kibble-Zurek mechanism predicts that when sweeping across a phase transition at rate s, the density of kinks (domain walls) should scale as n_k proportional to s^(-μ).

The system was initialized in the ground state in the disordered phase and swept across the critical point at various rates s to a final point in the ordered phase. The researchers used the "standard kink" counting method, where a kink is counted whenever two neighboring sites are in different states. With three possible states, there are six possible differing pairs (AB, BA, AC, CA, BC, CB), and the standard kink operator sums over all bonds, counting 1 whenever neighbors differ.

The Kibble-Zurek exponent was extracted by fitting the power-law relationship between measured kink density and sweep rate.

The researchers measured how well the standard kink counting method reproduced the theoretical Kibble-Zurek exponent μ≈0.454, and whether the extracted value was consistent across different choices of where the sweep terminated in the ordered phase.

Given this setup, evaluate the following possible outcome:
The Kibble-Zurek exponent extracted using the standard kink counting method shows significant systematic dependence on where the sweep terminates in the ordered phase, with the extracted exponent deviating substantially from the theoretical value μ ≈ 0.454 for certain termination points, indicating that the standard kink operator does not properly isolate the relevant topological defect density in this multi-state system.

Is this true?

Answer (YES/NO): YES